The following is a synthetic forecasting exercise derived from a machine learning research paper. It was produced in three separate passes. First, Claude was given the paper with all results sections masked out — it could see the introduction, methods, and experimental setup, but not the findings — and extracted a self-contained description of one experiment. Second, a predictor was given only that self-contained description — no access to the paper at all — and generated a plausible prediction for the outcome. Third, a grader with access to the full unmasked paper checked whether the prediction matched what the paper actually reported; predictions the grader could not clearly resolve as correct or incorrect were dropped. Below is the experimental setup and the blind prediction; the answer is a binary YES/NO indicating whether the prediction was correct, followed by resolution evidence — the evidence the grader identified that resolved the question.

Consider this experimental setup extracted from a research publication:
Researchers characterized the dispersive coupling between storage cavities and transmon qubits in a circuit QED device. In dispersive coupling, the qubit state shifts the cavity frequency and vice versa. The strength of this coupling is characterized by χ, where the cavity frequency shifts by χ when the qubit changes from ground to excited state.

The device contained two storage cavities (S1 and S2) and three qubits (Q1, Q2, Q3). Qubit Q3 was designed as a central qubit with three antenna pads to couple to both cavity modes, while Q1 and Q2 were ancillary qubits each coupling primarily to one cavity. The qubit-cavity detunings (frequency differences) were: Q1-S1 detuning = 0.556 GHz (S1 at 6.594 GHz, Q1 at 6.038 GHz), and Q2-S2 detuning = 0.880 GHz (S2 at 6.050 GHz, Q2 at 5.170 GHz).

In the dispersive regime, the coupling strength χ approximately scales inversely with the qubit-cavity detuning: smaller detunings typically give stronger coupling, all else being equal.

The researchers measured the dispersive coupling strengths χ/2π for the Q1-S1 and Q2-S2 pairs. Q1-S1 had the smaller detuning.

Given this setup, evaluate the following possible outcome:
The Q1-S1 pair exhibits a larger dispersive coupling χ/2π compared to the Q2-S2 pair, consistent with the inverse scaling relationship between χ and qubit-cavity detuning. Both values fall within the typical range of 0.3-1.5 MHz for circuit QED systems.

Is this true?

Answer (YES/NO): NO